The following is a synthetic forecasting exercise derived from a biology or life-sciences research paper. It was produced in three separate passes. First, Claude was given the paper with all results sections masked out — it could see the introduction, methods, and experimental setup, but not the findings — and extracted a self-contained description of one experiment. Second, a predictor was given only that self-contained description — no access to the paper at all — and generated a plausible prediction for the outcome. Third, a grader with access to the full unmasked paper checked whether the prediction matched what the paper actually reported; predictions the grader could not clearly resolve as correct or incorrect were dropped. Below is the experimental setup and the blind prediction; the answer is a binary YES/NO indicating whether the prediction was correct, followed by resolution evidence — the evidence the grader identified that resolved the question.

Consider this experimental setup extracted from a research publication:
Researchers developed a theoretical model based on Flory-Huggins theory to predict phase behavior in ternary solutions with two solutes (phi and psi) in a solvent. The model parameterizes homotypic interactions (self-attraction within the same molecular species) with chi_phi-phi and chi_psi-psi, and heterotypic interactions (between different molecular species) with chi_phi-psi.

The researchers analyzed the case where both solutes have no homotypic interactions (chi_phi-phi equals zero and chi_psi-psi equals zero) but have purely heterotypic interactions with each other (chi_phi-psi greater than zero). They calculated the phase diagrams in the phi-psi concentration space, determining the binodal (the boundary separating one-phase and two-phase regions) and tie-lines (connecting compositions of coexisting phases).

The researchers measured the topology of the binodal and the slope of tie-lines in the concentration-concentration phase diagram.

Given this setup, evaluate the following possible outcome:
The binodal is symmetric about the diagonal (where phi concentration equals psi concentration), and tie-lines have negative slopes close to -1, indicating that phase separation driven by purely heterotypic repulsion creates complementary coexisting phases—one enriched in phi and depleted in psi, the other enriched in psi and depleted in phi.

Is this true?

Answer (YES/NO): NO